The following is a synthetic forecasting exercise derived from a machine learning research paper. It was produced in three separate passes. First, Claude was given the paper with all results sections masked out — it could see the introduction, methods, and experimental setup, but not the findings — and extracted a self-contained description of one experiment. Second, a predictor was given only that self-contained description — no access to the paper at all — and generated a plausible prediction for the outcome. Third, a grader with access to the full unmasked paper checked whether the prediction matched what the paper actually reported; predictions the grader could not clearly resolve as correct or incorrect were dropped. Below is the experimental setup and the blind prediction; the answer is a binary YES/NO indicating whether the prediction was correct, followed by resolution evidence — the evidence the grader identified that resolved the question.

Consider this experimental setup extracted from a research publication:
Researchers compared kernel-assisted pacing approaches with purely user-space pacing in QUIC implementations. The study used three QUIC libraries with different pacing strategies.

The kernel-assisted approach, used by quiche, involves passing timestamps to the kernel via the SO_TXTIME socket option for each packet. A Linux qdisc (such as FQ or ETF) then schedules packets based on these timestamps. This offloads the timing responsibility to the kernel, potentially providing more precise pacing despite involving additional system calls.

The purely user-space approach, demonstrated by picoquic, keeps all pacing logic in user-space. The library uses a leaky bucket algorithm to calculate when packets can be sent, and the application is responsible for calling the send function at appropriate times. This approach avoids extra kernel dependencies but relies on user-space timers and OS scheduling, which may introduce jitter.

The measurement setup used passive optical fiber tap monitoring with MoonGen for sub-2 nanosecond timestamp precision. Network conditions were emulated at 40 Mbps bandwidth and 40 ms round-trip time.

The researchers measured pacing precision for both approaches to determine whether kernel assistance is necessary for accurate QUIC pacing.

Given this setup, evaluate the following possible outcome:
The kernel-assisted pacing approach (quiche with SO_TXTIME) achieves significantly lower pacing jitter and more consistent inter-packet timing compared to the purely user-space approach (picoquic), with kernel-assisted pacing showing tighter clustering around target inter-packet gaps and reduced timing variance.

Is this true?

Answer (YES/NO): NO